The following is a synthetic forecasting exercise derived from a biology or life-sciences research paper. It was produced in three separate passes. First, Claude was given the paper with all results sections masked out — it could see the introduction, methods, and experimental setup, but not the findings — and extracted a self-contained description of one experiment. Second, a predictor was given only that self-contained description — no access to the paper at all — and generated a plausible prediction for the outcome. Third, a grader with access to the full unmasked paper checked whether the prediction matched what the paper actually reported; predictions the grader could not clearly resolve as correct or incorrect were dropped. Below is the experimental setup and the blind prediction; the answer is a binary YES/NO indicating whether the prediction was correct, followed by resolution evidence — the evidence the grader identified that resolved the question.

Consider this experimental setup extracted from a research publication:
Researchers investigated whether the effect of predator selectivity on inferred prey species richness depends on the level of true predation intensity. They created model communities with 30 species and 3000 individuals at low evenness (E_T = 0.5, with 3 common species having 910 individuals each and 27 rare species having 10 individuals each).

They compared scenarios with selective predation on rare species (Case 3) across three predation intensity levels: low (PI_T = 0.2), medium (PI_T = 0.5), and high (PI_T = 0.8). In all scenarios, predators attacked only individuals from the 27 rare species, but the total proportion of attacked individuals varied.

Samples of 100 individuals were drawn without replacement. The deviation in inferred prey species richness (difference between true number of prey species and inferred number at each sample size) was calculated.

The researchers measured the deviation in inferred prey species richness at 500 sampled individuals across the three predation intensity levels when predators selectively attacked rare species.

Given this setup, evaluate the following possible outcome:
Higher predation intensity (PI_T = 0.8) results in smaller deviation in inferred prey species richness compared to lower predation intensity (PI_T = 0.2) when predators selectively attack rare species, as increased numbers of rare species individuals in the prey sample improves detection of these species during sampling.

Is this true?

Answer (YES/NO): YES